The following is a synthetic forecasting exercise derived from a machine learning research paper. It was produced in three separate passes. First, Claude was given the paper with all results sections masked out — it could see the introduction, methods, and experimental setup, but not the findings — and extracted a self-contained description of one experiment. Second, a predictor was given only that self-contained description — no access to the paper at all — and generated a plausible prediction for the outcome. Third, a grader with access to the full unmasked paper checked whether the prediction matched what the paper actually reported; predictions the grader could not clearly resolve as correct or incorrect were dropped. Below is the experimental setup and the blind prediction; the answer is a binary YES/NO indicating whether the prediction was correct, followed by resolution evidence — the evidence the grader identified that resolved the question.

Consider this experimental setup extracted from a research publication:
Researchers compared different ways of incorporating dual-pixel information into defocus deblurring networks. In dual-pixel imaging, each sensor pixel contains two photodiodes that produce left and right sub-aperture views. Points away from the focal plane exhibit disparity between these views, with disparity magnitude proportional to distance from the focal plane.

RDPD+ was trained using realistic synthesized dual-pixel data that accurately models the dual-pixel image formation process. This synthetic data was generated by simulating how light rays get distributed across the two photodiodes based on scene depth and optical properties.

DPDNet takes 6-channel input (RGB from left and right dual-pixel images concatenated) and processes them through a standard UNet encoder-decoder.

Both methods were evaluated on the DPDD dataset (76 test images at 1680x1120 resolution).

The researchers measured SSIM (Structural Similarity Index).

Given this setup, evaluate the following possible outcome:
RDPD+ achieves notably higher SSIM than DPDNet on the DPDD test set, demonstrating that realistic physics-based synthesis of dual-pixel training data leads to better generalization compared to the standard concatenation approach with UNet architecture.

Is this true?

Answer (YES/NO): NO